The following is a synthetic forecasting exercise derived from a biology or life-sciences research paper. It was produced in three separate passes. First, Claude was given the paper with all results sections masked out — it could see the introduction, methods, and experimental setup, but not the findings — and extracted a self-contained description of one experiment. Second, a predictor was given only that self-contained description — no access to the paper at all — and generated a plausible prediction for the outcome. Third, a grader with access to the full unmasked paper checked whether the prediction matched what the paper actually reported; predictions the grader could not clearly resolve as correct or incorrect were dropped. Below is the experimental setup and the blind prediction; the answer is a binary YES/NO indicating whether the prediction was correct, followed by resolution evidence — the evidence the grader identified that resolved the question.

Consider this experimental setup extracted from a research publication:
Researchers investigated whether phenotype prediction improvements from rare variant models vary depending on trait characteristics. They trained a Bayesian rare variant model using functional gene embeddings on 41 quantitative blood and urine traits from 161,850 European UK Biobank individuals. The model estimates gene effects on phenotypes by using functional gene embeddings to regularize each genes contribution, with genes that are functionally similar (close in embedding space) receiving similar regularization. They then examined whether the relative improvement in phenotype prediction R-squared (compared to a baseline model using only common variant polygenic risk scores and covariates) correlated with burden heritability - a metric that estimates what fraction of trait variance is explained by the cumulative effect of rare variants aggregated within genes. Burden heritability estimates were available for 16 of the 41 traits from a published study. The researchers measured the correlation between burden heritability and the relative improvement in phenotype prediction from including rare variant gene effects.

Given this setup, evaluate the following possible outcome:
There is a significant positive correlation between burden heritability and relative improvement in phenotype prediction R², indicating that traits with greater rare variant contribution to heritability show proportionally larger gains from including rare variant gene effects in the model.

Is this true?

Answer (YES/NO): YES